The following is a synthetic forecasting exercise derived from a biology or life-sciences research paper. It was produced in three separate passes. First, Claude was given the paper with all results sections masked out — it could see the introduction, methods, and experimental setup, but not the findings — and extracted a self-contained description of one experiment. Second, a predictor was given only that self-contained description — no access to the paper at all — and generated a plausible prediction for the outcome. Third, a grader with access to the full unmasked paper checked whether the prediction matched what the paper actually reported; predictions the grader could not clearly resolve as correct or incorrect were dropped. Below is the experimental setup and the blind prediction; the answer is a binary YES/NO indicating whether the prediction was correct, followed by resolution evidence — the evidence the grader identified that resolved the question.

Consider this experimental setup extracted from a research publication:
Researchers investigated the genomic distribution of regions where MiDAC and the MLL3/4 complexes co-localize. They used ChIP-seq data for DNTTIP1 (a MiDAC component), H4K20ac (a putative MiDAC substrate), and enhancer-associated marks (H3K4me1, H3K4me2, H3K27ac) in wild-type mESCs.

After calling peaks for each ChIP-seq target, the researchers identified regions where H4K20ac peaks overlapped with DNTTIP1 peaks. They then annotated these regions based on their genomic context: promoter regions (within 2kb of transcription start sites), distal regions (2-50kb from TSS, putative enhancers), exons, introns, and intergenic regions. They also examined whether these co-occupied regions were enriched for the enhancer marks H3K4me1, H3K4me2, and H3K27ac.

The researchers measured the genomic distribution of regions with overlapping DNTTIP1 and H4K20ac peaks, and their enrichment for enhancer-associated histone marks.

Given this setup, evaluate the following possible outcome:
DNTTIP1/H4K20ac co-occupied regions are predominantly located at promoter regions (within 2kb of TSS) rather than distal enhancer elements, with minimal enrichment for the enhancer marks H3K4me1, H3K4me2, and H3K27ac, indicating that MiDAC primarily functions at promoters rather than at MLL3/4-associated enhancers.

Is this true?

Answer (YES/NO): NO